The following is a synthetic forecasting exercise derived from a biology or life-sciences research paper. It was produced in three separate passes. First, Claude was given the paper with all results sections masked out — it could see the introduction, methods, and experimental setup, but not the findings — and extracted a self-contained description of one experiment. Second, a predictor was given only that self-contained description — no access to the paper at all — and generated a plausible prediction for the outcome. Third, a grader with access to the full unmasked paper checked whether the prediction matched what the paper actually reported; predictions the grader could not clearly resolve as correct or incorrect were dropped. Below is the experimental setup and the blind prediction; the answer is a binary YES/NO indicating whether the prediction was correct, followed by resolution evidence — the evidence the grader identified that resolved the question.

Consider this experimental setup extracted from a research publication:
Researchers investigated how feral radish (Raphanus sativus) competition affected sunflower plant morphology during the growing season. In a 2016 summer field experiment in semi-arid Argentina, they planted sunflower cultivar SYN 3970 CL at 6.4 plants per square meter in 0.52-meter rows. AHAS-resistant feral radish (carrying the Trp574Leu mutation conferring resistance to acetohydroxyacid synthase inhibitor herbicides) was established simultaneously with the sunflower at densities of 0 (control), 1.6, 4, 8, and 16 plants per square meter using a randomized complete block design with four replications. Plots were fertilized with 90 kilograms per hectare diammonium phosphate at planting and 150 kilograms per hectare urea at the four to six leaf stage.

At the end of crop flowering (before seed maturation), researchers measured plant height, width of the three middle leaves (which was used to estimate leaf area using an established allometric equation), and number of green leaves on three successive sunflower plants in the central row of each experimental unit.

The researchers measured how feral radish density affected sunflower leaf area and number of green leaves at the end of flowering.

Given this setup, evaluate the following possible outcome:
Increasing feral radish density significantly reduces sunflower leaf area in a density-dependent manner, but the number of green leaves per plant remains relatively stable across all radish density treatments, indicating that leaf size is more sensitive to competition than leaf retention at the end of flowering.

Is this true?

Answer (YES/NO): NO